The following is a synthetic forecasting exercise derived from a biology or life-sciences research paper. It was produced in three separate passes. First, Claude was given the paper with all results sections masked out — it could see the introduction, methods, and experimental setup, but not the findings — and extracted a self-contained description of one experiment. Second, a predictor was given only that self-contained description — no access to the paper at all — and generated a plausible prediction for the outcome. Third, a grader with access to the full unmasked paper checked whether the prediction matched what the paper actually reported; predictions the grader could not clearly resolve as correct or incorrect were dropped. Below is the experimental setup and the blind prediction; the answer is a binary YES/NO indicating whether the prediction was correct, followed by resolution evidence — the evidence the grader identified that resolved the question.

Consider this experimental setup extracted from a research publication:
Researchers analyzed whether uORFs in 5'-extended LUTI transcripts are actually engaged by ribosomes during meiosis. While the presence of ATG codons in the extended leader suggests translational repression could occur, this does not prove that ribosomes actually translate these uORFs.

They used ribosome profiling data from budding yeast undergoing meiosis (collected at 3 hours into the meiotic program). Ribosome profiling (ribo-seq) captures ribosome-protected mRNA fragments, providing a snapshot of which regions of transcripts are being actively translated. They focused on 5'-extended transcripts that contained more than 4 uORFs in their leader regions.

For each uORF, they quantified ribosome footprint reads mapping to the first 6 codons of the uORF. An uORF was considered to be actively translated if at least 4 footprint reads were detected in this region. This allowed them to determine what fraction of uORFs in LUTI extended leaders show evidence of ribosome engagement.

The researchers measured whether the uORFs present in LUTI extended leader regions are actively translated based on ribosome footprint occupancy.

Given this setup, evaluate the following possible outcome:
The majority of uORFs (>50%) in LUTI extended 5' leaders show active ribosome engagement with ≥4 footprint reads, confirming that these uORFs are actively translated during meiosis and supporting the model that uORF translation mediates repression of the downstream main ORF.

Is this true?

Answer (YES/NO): NO